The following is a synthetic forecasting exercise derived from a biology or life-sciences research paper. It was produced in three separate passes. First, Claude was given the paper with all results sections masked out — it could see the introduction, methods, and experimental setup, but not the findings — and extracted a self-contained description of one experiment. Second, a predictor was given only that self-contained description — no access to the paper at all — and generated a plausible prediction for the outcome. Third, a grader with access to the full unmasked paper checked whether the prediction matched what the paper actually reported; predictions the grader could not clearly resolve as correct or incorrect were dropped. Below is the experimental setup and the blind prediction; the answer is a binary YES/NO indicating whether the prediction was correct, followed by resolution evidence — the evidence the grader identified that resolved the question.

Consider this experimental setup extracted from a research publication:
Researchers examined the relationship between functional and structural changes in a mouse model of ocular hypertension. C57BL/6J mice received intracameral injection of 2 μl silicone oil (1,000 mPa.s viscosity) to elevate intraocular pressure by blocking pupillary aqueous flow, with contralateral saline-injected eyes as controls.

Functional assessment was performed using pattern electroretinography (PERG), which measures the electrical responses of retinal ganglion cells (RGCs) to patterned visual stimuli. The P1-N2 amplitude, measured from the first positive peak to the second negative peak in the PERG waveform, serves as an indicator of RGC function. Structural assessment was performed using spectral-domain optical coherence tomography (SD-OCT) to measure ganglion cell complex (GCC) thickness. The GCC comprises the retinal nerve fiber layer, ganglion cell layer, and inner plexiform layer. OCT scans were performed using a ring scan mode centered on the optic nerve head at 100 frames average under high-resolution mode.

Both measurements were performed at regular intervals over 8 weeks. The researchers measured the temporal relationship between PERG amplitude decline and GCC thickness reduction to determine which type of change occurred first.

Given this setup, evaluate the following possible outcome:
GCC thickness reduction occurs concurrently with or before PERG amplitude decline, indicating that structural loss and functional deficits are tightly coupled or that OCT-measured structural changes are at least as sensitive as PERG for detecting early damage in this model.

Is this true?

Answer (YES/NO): NO